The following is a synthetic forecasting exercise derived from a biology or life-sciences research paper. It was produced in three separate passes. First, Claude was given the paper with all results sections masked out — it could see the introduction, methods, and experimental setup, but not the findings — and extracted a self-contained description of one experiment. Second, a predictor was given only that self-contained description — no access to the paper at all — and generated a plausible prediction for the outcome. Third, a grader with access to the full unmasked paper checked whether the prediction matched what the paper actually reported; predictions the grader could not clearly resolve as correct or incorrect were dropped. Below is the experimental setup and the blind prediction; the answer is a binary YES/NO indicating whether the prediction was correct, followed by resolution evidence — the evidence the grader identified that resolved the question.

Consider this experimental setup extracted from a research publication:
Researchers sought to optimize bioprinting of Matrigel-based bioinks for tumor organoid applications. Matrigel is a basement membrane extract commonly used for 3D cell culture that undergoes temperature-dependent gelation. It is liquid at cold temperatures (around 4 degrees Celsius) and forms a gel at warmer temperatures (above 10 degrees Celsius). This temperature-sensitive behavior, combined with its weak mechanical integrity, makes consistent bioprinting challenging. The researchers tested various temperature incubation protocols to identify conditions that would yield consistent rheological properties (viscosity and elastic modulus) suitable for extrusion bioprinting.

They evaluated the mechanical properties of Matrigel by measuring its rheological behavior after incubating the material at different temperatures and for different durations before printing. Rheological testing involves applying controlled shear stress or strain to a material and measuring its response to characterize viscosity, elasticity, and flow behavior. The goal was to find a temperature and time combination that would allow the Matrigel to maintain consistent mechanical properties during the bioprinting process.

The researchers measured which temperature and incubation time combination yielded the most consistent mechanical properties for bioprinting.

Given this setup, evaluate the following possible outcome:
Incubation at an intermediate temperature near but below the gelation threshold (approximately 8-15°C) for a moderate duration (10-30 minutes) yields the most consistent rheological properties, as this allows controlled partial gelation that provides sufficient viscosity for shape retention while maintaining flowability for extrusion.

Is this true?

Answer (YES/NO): NO